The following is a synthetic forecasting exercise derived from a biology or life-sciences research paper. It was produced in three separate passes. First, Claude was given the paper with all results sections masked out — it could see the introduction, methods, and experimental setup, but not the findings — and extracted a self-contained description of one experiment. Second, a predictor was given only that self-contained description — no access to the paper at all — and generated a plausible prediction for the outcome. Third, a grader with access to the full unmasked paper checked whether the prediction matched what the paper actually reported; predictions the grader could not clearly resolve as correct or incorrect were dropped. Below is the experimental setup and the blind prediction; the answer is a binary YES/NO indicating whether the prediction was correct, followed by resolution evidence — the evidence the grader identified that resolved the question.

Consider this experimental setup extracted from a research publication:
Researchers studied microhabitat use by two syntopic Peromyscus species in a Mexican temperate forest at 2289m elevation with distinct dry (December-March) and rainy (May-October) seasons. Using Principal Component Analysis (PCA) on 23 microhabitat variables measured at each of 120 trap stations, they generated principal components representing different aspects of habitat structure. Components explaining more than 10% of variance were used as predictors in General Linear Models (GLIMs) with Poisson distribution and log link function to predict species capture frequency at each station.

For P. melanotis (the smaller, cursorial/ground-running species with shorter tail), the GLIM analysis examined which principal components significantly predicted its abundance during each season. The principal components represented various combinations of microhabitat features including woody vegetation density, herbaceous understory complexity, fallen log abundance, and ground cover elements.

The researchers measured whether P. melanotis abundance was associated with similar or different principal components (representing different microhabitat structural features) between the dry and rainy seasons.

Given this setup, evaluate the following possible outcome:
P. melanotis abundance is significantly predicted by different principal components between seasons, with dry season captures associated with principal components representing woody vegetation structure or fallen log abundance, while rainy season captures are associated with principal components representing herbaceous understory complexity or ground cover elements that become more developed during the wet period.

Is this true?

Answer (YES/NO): YES